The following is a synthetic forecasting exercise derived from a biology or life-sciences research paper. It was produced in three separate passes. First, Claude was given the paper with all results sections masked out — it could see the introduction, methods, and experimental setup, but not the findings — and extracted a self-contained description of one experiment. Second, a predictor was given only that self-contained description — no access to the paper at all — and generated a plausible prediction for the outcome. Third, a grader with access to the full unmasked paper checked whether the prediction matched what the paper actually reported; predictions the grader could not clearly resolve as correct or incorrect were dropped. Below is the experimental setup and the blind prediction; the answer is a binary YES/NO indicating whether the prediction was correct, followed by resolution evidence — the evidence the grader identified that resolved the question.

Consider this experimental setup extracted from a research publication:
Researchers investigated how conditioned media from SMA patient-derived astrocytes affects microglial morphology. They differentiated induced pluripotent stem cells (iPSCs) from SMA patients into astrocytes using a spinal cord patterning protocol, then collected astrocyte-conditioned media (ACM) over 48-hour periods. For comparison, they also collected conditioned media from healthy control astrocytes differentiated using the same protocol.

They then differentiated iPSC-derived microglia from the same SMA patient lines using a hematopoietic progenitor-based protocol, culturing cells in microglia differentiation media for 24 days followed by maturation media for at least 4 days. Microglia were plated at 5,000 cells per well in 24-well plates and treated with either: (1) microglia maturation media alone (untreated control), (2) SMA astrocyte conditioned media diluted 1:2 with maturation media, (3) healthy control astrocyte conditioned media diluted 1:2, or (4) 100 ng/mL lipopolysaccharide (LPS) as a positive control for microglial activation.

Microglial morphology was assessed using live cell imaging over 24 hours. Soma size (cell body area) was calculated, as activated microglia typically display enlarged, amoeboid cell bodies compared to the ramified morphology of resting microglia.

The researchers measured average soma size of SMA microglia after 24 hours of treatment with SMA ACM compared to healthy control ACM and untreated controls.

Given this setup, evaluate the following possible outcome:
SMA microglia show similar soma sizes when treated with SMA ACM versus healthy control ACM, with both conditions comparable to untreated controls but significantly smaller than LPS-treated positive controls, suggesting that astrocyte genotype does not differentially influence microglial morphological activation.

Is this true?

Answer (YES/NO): NO